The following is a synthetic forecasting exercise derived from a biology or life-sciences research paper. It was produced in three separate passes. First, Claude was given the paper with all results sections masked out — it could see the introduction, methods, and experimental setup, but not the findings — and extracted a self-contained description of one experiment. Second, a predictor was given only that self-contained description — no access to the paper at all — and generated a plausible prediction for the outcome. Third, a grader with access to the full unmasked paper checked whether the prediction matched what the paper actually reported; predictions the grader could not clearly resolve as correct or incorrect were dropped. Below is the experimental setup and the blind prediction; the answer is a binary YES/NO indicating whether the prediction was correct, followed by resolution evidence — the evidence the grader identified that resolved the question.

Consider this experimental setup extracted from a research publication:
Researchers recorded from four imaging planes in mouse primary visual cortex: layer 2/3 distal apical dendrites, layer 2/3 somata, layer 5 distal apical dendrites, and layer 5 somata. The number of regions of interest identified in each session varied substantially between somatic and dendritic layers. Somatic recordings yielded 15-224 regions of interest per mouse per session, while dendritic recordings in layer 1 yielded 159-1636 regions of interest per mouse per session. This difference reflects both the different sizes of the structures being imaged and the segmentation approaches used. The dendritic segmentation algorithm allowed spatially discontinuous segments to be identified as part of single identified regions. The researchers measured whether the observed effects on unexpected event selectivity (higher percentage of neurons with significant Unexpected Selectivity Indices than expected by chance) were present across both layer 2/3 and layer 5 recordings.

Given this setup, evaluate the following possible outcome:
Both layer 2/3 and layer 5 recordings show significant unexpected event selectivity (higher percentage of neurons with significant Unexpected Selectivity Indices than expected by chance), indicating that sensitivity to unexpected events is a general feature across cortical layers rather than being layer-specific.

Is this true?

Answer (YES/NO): YES